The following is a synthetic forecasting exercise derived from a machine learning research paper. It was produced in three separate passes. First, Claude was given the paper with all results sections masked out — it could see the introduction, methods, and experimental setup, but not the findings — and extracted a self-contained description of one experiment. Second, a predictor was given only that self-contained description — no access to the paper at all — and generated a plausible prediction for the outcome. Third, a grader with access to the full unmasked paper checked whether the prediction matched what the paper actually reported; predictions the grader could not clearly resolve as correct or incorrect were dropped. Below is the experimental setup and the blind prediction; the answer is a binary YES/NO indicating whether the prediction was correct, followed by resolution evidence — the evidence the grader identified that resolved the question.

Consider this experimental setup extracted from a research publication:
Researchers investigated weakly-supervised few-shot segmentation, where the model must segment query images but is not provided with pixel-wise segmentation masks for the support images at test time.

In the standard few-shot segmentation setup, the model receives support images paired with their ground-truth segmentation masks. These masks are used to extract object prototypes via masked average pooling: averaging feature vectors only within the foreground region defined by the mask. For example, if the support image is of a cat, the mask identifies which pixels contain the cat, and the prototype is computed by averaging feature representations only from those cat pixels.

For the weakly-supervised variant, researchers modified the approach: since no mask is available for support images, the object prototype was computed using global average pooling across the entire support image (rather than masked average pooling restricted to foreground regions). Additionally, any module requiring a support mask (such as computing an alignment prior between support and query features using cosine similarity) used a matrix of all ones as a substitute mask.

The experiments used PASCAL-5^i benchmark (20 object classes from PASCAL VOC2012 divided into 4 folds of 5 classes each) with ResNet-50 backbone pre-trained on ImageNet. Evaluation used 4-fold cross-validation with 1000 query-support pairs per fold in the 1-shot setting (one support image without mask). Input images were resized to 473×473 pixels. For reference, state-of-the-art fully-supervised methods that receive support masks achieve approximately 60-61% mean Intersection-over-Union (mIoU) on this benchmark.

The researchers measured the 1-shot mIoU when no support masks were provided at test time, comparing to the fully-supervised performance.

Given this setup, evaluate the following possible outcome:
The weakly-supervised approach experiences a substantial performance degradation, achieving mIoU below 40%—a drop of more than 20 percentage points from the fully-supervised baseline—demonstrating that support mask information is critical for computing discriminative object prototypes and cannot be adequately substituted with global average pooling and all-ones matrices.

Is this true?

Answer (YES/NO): NO